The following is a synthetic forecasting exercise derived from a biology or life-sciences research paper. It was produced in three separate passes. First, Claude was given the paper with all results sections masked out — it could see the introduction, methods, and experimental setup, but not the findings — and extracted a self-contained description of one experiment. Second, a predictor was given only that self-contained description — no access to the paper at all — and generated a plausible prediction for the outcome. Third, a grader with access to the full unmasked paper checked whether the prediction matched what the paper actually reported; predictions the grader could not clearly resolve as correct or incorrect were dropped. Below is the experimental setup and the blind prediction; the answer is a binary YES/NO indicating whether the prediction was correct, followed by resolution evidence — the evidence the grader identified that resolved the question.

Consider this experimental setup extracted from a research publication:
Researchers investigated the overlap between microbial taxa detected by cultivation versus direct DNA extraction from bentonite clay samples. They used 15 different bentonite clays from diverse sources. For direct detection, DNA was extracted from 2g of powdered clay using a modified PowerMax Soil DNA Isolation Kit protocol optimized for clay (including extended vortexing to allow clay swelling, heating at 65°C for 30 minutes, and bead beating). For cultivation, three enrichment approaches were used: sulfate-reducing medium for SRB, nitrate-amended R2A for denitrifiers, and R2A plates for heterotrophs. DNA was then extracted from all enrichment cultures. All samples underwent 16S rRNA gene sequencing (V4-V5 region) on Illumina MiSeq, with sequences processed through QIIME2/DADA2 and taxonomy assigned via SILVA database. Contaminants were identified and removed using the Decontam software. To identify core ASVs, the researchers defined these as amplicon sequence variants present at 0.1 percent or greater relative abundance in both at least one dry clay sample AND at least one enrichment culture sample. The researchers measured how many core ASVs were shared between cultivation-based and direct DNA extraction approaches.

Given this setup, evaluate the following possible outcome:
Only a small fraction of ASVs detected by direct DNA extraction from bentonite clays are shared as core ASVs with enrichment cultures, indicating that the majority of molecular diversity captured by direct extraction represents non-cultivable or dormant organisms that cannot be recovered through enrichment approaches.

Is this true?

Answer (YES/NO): YES